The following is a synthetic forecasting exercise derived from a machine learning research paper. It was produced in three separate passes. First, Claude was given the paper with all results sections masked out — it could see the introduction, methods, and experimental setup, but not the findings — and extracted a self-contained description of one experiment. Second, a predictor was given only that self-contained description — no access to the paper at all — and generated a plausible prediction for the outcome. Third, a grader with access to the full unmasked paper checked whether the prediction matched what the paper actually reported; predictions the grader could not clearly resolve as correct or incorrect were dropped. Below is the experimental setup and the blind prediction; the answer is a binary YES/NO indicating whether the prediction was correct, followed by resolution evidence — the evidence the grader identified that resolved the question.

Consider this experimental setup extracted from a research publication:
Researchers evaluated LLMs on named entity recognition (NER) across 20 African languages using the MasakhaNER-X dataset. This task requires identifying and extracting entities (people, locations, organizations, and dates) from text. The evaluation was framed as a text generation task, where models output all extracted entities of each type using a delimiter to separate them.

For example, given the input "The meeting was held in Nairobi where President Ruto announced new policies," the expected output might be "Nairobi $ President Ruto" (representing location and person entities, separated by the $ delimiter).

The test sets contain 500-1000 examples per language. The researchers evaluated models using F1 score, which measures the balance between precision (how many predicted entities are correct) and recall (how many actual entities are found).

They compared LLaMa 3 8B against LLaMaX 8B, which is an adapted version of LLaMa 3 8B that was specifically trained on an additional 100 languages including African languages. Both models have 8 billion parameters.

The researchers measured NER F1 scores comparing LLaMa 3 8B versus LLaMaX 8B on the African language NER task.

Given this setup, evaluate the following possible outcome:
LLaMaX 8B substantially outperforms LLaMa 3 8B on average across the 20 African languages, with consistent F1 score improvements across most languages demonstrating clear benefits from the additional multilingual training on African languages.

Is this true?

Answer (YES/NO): NO